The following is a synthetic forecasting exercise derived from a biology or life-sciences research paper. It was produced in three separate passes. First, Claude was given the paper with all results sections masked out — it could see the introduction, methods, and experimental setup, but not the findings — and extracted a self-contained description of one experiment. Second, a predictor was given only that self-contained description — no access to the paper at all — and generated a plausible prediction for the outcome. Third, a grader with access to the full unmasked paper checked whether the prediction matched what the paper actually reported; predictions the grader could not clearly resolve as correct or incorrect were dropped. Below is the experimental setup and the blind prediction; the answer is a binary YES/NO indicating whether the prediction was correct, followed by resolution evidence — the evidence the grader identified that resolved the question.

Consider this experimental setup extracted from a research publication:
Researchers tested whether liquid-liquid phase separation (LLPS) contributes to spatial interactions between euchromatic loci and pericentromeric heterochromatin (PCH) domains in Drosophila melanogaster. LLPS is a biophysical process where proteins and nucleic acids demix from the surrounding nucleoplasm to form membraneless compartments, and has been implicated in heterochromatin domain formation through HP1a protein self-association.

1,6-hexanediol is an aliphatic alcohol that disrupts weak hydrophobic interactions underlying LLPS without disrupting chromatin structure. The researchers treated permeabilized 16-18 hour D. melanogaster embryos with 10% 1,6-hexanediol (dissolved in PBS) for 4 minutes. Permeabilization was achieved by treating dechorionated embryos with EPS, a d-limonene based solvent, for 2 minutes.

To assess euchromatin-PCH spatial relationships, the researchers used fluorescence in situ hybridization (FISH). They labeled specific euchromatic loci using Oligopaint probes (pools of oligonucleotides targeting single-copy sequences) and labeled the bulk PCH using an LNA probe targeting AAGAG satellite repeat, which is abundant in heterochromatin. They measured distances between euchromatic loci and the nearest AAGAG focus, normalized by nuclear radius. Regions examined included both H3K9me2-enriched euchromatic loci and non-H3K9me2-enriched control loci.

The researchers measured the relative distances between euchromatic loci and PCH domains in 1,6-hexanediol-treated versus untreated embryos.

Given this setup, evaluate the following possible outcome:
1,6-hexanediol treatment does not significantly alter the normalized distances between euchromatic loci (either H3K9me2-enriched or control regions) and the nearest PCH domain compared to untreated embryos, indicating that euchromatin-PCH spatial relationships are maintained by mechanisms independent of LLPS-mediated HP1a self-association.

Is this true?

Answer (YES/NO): NO